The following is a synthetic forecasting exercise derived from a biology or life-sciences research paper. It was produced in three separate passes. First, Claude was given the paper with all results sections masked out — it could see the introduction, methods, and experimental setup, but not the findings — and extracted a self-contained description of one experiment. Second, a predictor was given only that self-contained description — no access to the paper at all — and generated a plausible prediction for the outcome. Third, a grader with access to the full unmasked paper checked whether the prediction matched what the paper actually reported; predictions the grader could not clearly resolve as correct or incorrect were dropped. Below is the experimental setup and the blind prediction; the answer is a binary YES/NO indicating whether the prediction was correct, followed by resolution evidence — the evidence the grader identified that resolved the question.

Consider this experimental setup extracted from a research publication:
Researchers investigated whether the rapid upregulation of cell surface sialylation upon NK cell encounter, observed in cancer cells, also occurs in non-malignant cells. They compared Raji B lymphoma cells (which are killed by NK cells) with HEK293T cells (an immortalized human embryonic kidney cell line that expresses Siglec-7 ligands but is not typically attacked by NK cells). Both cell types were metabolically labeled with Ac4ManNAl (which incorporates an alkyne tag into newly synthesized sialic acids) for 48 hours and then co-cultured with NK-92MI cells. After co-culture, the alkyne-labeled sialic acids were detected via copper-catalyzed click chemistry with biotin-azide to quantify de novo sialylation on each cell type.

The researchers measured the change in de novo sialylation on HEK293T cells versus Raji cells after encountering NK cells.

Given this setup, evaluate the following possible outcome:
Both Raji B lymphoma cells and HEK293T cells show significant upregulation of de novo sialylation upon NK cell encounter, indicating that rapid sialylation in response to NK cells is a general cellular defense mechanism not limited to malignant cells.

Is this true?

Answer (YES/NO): NO